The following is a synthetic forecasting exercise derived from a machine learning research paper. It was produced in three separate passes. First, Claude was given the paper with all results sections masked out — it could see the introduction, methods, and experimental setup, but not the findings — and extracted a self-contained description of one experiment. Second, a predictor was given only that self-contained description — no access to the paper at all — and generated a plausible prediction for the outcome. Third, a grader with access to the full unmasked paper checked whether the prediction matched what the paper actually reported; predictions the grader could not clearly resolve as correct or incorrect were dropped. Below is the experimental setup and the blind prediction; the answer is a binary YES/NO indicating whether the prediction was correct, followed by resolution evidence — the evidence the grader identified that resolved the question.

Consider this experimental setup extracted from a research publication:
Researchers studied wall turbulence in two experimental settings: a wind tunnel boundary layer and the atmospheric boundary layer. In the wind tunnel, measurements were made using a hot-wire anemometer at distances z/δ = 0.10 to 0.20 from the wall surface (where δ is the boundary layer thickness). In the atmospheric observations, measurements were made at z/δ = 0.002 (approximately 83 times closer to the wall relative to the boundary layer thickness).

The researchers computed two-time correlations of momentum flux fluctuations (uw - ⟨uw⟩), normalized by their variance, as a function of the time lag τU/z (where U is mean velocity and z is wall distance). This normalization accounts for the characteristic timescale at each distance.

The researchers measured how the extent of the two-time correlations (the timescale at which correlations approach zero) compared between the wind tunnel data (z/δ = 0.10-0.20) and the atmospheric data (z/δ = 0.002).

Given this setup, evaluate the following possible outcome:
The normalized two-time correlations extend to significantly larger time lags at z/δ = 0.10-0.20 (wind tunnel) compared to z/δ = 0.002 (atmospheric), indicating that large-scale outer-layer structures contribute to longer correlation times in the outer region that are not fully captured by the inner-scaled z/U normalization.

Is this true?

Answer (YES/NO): NO